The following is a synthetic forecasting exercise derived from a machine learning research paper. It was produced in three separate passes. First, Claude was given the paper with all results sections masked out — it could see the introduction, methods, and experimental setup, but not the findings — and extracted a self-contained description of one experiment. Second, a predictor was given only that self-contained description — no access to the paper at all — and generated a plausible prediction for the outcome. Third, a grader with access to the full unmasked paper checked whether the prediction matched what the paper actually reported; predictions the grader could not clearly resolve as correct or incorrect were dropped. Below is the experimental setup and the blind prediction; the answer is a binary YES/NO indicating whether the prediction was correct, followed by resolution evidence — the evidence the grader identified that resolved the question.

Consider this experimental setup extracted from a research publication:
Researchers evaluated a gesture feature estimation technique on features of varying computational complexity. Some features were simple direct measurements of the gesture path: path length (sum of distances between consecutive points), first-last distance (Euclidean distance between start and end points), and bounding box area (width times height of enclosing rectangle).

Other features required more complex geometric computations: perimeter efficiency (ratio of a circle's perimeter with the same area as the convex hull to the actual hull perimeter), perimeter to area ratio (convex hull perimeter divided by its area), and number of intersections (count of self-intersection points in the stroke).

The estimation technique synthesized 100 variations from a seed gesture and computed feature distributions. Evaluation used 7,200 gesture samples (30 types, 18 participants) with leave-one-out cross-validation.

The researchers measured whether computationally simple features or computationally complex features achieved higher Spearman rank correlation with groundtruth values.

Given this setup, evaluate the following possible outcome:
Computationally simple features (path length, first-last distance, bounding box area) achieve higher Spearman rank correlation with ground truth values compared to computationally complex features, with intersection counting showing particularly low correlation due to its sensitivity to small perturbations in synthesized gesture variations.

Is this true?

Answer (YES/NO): NO